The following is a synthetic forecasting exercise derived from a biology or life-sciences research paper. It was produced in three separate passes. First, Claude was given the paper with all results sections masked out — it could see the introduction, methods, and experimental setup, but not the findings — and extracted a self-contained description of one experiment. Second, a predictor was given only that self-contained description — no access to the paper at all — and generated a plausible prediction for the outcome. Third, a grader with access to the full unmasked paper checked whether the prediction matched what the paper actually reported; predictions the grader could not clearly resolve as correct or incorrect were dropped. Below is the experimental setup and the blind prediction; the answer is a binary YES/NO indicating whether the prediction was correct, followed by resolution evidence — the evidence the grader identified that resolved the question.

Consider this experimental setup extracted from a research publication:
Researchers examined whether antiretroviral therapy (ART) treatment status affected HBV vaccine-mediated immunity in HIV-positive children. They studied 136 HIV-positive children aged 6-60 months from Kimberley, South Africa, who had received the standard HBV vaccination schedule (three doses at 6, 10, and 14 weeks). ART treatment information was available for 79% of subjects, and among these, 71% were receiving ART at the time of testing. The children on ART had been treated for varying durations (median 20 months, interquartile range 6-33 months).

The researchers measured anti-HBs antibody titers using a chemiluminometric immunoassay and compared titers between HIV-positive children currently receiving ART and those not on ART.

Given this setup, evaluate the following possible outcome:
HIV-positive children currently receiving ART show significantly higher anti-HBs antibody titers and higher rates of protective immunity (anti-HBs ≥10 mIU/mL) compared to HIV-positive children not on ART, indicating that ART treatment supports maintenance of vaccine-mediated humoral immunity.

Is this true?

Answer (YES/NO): NO